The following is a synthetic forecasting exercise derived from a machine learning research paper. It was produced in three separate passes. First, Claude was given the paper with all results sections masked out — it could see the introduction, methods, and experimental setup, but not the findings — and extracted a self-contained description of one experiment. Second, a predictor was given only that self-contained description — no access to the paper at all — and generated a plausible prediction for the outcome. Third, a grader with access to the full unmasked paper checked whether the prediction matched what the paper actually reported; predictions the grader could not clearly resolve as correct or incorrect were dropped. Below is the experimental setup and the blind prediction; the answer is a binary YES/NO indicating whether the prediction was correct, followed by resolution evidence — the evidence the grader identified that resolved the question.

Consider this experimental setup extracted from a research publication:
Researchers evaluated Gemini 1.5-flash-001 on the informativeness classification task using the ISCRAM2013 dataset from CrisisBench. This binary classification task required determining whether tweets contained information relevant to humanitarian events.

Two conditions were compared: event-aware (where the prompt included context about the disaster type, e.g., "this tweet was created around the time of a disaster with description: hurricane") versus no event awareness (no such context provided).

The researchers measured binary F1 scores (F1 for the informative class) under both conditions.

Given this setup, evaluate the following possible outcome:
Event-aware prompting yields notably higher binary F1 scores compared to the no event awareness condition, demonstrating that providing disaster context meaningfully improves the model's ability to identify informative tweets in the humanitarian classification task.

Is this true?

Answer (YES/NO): NO